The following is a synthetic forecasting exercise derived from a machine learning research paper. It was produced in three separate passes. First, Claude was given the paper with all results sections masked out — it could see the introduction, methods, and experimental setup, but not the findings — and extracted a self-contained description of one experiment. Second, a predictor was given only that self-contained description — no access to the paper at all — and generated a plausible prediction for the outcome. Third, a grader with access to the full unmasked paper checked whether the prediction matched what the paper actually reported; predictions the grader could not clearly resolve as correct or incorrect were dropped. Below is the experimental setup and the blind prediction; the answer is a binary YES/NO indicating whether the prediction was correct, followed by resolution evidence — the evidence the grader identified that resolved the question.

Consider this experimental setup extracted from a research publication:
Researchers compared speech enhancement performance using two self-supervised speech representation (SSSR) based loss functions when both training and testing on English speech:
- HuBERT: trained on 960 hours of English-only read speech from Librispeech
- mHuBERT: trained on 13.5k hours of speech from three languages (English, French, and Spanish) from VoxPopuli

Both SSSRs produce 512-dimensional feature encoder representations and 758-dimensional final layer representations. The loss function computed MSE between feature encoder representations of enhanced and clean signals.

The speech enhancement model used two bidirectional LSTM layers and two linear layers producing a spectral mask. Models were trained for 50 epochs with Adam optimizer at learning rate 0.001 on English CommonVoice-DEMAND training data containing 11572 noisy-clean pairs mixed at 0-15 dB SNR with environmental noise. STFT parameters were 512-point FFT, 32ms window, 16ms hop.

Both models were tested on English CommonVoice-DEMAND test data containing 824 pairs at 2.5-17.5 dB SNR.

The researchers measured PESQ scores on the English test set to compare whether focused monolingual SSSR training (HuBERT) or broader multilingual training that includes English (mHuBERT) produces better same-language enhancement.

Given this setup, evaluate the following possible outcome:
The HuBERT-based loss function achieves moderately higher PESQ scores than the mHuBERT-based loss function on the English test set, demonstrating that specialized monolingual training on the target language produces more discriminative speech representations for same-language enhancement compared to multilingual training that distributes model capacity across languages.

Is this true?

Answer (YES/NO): NO